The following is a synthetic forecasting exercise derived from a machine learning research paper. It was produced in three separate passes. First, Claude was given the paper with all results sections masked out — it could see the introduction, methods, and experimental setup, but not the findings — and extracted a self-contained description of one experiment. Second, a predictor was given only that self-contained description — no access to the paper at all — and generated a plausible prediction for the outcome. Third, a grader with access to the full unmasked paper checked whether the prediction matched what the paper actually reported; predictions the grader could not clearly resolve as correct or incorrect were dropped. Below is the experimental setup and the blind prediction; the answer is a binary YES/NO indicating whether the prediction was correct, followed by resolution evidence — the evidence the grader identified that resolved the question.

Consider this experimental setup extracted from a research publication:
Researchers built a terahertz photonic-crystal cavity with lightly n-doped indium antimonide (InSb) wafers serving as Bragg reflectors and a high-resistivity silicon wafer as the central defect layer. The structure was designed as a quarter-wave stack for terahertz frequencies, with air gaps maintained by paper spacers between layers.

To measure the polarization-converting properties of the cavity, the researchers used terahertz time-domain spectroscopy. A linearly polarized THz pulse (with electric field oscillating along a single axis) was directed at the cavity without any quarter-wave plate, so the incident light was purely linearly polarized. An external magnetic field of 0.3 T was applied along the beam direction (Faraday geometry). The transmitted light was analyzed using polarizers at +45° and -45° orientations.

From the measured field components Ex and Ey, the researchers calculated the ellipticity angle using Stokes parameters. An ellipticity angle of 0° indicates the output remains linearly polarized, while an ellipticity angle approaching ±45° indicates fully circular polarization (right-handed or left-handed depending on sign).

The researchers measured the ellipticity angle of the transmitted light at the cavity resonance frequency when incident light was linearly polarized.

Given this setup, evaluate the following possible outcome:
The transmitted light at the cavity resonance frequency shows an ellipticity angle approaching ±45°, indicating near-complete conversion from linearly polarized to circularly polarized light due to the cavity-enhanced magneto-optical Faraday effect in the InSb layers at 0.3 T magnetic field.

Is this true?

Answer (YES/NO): YES